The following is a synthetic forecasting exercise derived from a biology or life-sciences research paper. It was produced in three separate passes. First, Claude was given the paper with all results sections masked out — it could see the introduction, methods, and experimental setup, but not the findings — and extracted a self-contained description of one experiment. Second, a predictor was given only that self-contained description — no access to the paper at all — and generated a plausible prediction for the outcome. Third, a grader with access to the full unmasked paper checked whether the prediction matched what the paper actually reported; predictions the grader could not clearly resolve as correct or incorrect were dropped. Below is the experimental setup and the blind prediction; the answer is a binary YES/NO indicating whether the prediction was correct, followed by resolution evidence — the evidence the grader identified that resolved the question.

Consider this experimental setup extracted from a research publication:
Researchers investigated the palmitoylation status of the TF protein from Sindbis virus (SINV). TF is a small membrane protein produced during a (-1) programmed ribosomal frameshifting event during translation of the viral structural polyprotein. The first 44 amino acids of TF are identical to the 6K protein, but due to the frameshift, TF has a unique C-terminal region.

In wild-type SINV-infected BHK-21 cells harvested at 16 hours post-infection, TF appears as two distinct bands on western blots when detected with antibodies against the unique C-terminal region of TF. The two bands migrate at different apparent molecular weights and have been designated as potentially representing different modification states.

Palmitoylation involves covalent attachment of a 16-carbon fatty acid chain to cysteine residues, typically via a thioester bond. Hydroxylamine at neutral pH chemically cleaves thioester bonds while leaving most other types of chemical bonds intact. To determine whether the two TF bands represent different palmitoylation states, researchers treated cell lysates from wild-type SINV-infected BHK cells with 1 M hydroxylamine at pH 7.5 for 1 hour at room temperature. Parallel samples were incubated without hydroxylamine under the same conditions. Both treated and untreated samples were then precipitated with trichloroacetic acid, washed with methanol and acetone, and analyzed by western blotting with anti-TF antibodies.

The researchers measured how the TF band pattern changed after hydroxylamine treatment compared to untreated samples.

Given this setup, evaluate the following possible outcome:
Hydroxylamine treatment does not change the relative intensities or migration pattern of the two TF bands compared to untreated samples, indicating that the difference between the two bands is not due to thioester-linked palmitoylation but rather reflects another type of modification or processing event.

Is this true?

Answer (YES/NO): NO